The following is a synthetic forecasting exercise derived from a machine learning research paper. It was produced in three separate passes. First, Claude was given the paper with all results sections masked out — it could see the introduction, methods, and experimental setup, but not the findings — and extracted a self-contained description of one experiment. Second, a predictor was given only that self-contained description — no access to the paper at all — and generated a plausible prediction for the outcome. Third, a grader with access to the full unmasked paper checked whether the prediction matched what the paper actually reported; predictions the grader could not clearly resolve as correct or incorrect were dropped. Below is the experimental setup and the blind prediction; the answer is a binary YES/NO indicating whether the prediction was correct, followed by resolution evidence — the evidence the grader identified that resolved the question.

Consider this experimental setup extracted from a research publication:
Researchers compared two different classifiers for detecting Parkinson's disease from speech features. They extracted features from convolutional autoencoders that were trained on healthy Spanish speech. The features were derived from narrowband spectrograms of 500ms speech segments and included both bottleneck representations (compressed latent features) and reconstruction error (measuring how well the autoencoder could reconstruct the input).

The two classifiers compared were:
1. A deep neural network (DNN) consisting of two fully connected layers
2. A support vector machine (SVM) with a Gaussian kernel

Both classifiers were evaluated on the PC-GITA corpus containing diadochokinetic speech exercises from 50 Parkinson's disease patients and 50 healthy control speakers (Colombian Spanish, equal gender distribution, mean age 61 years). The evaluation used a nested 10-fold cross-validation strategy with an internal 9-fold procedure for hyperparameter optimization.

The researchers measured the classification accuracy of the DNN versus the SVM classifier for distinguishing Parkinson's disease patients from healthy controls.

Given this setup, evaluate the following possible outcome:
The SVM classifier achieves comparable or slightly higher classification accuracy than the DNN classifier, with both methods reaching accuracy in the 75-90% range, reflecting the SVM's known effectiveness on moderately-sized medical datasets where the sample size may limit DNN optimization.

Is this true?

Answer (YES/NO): NO